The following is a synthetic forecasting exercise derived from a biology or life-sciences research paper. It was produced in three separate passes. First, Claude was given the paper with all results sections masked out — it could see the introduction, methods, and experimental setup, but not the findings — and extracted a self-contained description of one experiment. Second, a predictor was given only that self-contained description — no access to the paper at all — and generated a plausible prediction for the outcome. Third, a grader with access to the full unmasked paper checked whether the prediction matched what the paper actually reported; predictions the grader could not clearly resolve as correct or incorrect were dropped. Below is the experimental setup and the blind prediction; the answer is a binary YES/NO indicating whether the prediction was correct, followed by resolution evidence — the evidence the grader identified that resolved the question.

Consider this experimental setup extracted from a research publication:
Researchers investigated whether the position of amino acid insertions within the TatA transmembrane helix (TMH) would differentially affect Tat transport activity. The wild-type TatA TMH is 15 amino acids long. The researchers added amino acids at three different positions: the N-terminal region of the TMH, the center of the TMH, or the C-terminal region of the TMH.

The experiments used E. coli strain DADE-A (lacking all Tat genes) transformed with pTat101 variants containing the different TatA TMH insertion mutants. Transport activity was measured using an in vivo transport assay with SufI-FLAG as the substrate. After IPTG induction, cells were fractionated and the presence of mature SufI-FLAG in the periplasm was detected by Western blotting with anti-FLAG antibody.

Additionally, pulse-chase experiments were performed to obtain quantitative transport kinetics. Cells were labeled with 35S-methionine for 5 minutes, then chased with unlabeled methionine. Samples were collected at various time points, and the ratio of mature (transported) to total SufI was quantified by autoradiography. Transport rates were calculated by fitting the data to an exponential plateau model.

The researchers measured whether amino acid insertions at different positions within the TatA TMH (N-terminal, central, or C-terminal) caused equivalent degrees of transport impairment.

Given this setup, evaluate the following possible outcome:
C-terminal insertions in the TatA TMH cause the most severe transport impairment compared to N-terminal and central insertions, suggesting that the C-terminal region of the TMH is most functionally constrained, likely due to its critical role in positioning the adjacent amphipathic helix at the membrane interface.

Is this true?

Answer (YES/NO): NO